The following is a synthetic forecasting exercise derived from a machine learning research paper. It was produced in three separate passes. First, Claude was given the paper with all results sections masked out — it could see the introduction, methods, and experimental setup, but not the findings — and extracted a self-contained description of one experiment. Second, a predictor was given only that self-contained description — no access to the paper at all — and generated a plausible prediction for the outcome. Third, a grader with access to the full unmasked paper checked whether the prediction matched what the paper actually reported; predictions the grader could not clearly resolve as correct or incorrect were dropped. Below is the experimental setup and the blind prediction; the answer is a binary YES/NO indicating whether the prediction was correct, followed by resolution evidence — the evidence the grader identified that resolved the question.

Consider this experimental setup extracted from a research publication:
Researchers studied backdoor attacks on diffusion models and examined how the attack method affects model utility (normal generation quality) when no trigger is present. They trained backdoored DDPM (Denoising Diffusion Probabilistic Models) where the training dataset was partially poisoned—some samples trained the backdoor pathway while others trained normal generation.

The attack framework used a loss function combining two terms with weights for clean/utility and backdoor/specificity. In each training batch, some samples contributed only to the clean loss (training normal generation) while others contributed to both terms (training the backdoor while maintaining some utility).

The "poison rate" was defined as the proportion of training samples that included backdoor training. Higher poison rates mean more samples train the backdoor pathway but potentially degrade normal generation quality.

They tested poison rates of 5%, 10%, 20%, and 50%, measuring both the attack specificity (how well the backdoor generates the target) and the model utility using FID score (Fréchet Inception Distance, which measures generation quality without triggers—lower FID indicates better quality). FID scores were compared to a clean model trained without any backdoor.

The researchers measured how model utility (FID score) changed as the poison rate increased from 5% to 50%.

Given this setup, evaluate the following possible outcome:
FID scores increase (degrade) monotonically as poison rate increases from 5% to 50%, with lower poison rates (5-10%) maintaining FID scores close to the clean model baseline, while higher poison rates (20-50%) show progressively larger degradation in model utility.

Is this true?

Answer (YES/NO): NO